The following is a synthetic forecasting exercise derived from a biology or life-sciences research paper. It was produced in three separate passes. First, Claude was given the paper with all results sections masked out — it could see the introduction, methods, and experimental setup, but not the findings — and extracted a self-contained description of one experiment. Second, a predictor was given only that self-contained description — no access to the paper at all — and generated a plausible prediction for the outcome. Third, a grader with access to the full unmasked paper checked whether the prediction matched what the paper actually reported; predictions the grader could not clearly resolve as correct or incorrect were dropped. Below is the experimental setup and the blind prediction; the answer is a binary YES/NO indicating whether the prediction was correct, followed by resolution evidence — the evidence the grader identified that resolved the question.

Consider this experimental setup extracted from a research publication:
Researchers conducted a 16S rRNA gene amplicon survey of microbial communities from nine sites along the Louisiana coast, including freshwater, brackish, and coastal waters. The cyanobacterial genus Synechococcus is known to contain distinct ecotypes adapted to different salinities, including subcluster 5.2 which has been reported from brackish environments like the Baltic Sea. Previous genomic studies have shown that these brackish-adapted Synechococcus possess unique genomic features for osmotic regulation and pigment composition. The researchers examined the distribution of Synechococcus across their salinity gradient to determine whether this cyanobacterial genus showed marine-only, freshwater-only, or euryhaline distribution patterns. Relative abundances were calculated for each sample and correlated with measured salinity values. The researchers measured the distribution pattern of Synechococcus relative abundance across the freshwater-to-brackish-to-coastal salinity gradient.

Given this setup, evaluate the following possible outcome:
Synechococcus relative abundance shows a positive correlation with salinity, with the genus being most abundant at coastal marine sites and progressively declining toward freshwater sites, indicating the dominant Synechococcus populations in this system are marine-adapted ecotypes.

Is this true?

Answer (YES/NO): NO